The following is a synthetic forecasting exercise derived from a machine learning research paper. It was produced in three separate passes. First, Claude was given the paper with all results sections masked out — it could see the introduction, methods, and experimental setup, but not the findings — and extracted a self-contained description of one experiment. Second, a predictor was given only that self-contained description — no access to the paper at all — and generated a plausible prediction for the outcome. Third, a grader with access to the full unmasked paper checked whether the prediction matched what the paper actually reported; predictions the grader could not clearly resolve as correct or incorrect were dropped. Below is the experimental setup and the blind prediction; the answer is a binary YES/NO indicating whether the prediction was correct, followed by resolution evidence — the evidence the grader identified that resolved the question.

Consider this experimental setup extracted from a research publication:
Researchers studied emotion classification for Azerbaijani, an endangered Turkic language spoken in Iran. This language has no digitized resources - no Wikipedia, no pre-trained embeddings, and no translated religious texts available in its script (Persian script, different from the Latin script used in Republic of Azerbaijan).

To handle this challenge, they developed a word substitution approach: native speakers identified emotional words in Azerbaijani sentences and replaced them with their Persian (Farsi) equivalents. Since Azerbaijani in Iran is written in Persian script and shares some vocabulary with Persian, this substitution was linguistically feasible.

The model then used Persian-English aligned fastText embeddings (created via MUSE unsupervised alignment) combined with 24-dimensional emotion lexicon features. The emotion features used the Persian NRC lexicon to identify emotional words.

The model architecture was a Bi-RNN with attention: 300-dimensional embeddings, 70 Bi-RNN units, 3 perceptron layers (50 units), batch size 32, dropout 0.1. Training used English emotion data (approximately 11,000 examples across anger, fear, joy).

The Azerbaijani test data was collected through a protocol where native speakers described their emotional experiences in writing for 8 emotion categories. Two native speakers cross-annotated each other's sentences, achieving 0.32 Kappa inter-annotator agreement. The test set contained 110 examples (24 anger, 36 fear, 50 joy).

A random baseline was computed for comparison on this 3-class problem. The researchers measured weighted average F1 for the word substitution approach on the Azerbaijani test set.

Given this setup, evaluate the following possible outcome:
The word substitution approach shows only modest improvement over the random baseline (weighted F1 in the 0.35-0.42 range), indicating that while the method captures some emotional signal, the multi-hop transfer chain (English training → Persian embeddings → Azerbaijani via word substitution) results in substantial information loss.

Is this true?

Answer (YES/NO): YES